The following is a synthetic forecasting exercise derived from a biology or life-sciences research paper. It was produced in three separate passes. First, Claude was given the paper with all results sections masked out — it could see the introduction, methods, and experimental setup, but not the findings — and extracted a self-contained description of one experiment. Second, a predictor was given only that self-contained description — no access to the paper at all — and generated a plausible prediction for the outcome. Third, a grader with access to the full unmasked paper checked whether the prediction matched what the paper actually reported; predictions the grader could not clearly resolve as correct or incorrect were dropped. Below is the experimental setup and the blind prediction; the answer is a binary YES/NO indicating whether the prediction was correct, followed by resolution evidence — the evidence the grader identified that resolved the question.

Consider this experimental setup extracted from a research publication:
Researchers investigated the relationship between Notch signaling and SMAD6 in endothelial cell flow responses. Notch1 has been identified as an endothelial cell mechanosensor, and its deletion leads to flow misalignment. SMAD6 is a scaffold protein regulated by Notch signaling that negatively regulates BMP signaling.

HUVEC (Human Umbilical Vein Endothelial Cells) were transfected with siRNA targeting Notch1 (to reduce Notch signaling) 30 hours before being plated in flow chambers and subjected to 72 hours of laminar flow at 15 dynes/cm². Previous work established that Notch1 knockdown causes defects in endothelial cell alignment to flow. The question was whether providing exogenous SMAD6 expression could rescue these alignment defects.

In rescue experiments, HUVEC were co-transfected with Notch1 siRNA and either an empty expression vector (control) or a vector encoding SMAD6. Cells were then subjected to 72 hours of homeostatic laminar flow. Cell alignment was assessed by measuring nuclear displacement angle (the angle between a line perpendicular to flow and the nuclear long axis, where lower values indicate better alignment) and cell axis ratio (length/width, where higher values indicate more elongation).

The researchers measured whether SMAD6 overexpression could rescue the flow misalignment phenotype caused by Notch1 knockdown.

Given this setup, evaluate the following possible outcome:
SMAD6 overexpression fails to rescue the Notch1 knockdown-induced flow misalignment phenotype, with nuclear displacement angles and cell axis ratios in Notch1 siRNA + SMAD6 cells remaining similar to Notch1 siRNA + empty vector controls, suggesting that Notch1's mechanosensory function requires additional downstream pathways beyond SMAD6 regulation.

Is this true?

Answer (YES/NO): NO